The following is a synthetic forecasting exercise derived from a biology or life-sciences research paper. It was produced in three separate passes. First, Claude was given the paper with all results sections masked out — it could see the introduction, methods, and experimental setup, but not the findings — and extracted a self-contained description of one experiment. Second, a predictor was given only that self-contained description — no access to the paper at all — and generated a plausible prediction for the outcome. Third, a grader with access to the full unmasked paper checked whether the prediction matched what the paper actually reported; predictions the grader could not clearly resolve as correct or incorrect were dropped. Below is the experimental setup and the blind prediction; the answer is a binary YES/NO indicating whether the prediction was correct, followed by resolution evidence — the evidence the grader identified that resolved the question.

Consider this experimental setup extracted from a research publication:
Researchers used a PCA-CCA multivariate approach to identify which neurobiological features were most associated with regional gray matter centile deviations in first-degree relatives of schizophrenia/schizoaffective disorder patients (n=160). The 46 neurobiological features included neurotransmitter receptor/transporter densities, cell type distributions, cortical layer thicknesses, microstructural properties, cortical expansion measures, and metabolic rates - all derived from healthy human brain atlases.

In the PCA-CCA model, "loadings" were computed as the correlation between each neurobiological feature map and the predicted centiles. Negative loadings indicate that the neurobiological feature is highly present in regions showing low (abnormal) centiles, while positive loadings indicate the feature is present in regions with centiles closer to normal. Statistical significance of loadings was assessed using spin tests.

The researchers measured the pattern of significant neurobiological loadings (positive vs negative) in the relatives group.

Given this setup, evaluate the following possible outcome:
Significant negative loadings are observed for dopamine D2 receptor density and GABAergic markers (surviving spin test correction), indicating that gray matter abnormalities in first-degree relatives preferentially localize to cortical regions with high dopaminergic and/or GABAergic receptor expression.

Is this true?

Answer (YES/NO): NO